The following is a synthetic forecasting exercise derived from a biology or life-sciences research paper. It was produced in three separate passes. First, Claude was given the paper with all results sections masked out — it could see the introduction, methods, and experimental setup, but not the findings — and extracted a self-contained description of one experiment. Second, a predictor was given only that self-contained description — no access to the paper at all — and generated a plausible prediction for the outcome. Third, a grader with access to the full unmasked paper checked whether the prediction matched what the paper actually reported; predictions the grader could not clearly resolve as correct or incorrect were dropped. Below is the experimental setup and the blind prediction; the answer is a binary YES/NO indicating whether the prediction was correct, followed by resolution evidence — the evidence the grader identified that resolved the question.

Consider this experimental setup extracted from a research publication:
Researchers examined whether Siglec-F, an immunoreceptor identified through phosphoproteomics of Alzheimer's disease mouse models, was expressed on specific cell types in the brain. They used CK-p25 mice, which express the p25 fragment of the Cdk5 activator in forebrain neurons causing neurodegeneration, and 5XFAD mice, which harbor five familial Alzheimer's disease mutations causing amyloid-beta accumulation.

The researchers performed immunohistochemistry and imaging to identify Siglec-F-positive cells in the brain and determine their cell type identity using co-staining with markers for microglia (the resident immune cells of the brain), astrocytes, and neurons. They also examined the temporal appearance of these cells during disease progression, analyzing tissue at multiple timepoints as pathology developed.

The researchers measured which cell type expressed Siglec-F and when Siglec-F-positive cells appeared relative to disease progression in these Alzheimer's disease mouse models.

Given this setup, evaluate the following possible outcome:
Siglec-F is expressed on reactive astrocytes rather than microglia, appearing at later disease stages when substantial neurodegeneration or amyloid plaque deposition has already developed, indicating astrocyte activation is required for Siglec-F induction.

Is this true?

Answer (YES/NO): NO